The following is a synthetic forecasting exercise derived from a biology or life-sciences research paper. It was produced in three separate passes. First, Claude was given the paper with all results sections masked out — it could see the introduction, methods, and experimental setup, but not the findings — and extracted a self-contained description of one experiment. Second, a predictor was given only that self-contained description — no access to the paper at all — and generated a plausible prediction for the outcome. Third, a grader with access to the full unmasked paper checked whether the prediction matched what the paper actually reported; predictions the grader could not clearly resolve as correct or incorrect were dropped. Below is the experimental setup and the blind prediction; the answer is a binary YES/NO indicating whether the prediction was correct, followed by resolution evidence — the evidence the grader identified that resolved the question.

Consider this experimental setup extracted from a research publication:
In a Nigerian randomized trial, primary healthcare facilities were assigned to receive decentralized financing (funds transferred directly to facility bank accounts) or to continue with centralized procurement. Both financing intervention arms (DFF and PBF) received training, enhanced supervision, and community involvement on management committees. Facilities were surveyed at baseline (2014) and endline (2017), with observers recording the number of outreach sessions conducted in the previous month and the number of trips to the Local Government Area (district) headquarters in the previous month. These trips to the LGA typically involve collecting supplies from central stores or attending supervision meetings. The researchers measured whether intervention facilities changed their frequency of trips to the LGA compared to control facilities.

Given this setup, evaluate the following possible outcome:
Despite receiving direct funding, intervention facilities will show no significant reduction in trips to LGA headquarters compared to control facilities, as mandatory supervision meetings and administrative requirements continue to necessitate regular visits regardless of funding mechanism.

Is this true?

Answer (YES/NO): NO